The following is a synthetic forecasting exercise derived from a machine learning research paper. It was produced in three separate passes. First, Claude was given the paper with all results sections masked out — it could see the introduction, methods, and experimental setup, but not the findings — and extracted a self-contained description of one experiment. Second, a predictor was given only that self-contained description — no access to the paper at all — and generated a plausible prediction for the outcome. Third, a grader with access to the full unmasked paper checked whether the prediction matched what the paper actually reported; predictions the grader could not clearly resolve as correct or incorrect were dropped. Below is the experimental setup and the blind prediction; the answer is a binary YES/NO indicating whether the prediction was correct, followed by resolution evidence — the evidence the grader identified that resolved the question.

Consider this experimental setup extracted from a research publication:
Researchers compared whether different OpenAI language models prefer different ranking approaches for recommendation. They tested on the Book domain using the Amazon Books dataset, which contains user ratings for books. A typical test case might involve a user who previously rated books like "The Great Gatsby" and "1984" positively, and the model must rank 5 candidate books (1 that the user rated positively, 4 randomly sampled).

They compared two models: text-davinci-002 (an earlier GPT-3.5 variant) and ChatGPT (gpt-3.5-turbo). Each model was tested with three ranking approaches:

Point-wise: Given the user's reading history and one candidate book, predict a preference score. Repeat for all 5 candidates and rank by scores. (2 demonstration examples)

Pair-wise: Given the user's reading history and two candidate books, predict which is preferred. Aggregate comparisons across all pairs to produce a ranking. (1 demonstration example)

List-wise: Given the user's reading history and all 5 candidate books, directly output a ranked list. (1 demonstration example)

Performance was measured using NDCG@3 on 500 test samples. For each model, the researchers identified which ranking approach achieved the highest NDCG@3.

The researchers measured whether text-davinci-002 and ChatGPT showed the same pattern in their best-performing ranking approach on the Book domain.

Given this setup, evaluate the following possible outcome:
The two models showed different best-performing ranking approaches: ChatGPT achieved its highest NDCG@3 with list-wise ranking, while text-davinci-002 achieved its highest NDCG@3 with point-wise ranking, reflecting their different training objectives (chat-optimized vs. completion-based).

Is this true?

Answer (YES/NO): NO